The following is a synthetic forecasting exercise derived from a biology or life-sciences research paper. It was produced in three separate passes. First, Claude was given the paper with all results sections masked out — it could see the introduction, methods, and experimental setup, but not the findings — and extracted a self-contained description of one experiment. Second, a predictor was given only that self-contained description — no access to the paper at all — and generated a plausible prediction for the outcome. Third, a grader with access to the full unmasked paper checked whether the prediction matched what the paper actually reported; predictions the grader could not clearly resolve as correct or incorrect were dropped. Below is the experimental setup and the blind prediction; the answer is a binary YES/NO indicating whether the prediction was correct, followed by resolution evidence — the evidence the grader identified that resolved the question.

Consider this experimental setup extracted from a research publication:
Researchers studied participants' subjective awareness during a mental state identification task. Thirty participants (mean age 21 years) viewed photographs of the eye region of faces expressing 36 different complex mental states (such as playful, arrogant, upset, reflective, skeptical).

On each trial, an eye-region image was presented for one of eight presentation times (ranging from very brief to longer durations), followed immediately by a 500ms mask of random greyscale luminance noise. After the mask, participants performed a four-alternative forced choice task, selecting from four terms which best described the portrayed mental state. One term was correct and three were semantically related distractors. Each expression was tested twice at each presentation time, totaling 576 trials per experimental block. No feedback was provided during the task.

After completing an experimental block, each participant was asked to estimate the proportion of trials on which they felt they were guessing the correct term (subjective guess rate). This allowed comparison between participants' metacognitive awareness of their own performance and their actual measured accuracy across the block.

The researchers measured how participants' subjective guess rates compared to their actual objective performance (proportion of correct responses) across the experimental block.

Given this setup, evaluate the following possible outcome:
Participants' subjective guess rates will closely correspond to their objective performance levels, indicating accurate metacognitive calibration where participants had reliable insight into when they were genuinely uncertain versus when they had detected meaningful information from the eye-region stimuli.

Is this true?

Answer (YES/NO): NO